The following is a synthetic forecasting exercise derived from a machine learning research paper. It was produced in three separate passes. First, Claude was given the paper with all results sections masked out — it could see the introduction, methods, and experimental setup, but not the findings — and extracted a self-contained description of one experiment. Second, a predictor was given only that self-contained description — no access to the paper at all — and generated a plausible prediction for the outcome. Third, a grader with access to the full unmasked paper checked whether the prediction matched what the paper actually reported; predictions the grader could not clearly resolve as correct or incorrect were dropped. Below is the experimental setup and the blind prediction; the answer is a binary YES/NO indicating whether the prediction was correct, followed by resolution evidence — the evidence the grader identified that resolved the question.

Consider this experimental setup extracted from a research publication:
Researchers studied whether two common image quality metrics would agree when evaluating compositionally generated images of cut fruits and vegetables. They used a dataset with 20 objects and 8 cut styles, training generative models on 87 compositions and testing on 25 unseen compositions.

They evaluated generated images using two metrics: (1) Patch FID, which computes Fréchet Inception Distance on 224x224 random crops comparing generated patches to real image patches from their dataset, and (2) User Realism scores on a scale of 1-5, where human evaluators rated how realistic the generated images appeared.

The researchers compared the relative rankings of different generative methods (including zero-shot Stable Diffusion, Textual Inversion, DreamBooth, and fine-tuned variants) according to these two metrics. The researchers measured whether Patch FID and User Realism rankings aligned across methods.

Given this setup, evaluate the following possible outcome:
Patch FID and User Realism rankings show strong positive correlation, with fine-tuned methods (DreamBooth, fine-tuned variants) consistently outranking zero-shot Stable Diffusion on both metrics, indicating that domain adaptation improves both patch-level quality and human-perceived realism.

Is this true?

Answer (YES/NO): NO